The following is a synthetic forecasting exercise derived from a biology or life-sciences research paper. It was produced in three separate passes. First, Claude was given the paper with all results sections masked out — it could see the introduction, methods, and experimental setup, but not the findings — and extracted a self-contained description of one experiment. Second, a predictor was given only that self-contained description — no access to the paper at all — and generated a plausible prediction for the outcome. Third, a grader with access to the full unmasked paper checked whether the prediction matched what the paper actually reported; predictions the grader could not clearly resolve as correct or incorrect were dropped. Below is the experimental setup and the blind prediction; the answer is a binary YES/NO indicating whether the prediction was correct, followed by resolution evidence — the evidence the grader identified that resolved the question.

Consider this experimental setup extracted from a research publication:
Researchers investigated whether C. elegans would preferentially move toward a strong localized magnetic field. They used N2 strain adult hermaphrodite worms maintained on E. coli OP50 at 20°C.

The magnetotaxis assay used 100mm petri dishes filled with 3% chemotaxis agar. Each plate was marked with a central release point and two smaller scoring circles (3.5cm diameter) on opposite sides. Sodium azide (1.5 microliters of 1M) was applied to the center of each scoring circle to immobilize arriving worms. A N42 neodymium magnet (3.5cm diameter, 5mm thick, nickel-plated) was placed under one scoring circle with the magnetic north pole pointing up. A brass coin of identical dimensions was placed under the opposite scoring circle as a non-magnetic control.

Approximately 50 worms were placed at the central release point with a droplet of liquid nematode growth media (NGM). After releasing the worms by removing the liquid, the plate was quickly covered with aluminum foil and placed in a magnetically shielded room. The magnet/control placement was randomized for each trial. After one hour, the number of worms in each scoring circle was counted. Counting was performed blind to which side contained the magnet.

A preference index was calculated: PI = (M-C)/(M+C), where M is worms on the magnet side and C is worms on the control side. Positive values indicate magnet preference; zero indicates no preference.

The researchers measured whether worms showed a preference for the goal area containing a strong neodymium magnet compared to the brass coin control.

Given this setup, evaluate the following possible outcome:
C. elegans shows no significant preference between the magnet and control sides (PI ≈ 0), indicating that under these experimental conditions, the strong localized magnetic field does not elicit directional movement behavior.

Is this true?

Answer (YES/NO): YES